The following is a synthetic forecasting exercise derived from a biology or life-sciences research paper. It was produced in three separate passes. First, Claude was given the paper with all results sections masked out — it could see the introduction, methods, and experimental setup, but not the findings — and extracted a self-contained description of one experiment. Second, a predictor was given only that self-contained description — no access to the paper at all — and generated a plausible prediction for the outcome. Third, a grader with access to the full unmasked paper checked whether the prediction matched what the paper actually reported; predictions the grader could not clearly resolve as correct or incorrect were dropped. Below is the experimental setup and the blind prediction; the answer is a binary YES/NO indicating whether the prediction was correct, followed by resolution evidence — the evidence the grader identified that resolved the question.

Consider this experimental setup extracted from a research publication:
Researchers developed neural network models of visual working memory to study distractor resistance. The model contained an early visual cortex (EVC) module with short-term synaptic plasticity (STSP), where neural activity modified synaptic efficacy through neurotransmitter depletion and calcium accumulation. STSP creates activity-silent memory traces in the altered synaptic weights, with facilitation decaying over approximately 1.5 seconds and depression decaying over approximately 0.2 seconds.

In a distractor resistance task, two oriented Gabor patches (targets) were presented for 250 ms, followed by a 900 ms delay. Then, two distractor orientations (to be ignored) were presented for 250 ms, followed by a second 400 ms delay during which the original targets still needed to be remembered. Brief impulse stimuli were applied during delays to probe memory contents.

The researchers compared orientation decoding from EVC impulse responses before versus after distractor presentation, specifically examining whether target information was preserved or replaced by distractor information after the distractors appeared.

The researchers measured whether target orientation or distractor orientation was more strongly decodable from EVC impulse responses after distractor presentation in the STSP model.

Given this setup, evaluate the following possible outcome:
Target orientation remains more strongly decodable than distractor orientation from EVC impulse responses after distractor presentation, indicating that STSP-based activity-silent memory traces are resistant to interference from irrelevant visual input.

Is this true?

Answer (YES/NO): NO